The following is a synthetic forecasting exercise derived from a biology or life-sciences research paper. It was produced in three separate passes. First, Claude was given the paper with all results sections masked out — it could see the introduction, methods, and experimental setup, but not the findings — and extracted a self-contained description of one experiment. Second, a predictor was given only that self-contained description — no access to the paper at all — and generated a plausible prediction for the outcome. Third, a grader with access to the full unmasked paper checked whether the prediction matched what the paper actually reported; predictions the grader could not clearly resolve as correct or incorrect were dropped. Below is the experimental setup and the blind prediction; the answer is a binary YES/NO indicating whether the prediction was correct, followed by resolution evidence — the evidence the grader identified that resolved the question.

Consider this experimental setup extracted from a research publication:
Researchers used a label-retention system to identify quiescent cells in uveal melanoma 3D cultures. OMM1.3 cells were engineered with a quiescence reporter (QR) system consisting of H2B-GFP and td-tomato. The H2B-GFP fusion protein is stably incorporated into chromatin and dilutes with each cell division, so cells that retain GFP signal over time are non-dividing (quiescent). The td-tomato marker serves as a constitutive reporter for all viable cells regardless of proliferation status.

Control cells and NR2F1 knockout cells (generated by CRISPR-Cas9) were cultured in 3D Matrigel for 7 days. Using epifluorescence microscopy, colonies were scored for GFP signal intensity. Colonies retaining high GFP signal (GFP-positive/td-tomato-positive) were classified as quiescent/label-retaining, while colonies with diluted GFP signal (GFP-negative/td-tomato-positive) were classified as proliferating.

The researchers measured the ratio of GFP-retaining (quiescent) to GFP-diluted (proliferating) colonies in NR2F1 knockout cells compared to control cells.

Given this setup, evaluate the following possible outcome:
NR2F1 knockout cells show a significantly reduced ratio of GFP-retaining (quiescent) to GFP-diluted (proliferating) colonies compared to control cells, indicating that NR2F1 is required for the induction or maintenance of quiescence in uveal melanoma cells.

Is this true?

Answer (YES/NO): YES